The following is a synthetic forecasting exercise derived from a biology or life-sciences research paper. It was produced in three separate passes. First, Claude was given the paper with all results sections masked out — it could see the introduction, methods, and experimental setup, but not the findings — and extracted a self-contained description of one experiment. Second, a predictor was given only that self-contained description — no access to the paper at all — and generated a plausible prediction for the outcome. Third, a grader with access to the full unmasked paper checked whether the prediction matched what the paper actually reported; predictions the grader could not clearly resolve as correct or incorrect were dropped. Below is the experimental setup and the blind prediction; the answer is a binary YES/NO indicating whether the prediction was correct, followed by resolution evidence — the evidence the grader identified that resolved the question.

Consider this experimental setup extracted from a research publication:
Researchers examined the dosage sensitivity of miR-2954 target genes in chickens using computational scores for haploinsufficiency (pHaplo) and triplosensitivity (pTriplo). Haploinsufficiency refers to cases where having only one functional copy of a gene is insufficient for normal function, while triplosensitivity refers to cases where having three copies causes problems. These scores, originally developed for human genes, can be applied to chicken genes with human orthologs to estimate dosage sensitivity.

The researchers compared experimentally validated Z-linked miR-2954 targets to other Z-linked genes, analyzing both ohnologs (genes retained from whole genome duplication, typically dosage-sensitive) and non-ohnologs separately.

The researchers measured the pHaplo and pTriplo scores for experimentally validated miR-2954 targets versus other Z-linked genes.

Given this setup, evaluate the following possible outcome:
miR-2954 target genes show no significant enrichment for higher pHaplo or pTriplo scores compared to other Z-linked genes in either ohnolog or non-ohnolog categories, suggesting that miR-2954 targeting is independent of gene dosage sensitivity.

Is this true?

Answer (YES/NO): NO